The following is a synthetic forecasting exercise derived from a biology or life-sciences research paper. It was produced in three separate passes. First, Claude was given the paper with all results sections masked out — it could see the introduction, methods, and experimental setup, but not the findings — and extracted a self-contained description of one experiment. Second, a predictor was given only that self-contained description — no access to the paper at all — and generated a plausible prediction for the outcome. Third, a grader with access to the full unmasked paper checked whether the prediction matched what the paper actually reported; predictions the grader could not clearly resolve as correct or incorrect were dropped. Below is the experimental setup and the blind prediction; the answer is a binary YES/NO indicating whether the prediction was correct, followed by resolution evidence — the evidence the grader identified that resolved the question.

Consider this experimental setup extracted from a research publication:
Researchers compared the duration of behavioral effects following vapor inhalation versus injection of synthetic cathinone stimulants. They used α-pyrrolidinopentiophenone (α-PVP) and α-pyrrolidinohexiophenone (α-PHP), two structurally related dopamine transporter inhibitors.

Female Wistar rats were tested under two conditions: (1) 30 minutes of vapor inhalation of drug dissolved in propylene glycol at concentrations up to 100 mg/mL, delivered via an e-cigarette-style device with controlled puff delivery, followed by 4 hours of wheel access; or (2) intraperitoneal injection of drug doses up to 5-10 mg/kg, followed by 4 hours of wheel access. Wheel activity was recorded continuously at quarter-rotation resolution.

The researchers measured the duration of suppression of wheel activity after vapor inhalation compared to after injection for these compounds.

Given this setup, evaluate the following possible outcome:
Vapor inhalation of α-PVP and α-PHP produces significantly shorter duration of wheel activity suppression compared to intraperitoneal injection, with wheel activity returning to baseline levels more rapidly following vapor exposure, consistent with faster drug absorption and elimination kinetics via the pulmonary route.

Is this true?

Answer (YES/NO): YES